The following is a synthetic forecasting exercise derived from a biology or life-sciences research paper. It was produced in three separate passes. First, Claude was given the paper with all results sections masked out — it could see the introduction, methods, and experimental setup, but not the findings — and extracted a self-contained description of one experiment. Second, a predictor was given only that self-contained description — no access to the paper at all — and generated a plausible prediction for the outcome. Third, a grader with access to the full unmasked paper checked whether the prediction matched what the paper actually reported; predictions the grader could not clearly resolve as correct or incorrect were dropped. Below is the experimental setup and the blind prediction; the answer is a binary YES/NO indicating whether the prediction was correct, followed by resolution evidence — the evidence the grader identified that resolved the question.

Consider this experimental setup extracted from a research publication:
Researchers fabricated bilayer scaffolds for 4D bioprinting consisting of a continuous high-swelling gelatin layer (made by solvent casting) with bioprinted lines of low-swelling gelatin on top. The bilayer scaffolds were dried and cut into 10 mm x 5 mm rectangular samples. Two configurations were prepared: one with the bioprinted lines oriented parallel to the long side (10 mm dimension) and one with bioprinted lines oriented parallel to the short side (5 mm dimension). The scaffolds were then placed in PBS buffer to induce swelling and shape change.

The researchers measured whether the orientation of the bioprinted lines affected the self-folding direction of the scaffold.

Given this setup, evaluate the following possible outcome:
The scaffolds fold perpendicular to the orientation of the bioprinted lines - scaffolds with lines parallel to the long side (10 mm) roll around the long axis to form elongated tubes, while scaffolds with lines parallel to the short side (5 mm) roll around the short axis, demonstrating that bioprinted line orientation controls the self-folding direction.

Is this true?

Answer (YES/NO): NO